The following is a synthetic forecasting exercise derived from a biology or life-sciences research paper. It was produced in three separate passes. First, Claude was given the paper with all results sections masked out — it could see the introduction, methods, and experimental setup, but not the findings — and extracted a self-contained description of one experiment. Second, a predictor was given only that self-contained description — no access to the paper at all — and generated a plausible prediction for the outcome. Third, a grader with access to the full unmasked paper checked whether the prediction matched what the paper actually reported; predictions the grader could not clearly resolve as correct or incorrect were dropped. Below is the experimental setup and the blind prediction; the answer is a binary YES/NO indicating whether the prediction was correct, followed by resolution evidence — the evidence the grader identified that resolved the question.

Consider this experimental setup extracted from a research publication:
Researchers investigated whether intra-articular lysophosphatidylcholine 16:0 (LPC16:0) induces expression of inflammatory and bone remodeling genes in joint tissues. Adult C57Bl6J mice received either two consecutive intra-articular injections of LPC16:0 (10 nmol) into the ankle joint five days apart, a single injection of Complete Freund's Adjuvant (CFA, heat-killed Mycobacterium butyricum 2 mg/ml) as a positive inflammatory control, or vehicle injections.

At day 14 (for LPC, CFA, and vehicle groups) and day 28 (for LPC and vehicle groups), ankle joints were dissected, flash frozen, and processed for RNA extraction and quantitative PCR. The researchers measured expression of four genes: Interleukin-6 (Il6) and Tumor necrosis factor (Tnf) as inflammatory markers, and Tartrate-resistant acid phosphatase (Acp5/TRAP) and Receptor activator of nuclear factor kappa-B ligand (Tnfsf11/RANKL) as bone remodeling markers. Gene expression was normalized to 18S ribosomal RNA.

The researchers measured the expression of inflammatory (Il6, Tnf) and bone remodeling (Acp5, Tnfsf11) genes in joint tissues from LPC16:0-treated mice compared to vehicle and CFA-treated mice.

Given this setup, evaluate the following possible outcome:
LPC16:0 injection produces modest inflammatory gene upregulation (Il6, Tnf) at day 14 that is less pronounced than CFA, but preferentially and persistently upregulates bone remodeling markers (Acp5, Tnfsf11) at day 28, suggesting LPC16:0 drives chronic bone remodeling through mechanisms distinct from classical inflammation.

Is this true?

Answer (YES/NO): NO